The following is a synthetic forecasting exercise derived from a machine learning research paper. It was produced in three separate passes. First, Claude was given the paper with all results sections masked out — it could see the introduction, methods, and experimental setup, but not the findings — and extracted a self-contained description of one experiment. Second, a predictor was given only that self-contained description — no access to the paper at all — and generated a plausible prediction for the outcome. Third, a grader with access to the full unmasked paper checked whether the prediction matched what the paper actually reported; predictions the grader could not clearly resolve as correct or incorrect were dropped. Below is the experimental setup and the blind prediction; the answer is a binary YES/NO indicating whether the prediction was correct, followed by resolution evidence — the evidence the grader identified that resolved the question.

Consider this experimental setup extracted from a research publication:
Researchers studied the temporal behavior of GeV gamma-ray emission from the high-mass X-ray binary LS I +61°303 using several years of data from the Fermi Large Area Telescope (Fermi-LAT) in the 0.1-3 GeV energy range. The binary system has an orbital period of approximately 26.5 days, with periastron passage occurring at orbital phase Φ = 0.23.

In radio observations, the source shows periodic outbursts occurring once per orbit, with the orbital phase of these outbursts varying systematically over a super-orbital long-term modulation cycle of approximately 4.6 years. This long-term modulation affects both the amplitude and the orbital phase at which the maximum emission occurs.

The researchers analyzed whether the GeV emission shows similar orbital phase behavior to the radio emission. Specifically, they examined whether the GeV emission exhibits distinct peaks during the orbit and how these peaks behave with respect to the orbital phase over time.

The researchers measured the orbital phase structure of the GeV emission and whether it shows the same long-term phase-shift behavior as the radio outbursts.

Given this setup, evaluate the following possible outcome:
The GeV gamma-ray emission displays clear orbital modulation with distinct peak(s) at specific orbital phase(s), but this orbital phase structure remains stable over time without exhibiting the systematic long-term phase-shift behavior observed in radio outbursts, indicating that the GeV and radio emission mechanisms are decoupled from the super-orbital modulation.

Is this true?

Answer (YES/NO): NO